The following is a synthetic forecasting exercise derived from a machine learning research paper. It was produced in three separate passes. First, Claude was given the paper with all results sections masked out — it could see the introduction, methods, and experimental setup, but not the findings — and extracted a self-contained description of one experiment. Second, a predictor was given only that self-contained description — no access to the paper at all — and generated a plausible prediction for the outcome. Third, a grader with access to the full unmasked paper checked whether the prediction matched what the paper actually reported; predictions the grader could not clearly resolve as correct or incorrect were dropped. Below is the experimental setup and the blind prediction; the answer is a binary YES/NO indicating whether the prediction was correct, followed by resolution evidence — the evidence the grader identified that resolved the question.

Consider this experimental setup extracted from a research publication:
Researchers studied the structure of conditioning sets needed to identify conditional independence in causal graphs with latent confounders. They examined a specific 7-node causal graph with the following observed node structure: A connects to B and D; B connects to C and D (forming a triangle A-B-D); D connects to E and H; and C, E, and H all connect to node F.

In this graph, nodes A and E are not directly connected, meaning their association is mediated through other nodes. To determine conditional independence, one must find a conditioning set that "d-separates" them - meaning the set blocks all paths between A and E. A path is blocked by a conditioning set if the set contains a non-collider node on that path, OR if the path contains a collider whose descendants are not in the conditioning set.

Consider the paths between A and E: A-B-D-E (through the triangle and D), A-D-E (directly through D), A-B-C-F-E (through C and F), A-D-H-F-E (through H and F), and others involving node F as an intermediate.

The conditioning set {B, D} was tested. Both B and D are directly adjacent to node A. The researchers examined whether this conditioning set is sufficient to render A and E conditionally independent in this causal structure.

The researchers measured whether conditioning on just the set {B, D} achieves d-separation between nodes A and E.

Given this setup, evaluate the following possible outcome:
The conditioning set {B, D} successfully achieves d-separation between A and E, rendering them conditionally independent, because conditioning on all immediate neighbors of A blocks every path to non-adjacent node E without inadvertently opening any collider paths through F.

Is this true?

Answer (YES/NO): NO